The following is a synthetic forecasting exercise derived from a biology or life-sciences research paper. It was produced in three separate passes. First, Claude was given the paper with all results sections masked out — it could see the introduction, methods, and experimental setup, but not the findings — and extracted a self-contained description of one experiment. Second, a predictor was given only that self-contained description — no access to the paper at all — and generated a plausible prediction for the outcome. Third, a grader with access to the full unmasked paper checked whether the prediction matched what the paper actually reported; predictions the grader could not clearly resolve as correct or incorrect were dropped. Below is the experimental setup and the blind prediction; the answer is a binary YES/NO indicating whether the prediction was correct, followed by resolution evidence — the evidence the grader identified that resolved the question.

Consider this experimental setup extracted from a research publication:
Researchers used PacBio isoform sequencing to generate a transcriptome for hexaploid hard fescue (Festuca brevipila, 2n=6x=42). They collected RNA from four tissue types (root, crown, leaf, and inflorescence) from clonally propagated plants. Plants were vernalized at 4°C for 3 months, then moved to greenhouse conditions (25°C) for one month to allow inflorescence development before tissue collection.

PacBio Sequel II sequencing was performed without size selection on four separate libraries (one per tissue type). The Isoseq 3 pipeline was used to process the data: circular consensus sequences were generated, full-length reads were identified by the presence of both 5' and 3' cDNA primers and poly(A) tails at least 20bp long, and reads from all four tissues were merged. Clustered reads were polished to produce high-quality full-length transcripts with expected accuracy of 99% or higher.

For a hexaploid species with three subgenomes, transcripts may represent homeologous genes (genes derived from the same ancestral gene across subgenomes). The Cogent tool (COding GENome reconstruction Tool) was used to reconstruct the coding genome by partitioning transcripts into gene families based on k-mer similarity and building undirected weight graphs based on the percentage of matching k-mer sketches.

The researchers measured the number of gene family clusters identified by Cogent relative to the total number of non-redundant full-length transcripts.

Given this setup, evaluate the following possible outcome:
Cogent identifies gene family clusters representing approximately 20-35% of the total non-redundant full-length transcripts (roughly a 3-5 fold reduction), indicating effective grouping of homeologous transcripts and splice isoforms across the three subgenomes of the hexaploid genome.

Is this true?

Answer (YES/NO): NO